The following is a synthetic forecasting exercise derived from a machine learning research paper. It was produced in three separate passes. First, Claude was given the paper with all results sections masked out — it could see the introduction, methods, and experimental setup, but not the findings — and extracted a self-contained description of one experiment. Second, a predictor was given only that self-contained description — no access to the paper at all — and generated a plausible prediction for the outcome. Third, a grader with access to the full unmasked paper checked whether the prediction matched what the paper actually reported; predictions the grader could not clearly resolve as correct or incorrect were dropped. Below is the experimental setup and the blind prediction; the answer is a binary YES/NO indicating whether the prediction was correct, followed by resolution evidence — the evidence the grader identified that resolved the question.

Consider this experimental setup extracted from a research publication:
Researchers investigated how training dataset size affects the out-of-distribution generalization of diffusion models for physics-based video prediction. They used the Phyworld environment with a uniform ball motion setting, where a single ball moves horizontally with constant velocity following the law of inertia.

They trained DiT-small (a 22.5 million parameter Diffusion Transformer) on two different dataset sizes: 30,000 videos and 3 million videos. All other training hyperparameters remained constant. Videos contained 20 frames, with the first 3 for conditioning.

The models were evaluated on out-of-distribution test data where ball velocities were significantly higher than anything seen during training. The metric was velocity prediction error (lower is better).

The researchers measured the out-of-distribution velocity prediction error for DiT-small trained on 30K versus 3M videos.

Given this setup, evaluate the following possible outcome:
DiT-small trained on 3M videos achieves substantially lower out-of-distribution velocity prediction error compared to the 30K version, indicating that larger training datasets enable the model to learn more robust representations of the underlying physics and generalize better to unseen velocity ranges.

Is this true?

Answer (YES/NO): YES